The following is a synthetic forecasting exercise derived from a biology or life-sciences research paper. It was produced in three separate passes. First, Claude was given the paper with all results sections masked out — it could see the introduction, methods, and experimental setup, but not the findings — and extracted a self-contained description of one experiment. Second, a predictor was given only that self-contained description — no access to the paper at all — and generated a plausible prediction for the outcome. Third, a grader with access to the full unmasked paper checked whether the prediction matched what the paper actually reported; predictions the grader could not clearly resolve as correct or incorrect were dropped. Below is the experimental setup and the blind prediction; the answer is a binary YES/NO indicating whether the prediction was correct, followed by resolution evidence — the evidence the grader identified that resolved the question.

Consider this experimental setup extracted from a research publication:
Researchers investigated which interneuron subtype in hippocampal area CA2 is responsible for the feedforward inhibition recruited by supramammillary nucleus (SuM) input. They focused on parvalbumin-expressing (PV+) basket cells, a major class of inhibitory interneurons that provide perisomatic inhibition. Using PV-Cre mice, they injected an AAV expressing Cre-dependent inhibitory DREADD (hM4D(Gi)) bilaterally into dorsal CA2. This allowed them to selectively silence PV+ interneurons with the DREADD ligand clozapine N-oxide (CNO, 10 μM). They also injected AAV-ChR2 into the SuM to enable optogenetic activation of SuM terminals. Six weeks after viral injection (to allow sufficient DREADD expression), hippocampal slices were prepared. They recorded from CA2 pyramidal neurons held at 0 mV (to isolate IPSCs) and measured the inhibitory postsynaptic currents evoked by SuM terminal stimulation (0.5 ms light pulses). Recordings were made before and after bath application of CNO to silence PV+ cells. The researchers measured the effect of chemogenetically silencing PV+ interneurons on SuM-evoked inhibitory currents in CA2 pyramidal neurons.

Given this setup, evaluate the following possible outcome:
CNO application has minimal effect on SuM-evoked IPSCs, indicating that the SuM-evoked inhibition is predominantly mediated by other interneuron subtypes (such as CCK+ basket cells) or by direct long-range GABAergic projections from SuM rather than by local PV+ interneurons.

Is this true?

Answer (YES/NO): NO